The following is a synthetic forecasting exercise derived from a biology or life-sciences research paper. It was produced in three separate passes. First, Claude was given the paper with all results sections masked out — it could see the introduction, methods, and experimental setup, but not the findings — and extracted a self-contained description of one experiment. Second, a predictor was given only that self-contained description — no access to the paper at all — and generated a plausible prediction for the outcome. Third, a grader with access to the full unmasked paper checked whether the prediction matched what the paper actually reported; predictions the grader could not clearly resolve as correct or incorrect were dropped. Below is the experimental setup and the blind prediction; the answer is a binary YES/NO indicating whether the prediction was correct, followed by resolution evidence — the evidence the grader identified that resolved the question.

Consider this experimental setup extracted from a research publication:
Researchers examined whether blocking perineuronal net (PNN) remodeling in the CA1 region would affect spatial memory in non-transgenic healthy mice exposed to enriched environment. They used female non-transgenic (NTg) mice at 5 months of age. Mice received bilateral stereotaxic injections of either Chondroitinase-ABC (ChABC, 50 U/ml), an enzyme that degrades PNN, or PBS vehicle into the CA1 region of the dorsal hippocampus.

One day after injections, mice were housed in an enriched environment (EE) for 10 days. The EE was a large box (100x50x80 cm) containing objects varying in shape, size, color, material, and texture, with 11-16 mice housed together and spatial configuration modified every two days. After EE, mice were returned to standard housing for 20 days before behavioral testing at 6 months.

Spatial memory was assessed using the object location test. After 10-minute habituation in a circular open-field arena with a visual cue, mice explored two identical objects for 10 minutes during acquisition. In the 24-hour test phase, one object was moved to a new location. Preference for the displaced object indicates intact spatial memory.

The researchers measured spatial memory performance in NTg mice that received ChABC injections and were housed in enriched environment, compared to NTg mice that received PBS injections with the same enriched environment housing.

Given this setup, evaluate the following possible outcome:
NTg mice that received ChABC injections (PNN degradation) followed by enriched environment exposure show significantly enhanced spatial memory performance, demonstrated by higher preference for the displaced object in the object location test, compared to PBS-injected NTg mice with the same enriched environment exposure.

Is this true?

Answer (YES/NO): NO